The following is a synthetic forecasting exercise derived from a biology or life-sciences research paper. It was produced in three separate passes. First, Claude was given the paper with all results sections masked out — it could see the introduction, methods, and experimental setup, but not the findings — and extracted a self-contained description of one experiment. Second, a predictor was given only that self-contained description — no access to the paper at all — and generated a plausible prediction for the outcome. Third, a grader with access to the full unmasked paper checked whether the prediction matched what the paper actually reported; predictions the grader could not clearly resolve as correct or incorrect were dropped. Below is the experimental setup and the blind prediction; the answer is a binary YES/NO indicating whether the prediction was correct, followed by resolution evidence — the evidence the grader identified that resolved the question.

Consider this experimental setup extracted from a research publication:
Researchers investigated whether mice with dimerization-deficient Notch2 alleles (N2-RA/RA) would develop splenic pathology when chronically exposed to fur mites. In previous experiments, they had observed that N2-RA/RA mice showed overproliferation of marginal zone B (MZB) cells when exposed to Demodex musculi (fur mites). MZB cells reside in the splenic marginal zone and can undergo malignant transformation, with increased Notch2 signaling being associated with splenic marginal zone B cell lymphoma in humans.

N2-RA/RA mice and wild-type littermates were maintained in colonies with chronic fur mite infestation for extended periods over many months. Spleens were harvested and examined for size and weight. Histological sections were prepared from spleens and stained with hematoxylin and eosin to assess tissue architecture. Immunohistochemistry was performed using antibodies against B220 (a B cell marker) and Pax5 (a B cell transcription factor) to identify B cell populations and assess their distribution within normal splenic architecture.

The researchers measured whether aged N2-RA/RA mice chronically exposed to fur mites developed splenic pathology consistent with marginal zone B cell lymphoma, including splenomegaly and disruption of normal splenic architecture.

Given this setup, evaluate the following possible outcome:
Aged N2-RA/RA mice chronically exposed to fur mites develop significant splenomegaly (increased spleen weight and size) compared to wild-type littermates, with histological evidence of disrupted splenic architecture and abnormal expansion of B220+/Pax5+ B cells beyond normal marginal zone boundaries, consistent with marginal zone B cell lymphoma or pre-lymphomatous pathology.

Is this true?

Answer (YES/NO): YES